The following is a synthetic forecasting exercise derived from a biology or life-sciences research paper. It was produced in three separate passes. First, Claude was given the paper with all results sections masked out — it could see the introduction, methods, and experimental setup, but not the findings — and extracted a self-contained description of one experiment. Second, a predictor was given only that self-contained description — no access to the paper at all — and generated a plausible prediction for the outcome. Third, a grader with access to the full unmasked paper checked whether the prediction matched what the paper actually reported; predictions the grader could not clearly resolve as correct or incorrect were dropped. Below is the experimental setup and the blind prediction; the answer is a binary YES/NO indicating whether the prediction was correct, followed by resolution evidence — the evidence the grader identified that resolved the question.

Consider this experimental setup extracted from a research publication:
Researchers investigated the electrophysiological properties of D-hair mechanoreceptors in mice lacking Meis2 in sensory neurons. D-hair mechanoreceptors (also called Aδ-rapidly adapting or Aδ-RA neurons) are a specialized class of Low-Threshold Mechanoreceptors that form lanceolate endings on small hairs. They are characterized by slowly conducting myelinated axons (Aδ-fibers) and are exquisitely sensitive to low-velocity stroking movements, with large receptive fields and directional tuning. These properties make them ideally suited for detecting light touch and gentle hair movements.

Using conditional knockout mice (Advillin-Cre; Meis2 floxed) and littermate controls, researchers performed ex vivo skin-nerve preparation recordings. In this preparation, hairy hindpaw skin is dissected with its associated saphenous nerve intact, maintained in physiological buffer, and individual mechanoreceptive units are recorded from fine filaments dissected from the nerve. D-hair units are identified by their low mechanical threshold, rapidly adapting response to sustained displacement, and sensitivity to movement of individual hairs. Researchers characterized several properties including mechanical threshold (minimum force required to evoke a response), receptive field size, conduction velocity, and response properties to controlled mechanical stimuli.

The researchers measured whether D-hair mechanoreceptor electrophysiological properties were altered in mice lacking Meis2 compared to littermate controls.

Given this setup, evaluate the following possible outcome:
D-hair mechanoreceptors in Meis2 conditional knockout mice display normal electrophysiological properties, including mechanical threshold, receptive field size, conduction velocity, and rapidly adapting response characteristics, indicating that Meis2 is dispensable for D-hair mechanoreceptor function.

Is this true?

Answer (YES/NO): YES